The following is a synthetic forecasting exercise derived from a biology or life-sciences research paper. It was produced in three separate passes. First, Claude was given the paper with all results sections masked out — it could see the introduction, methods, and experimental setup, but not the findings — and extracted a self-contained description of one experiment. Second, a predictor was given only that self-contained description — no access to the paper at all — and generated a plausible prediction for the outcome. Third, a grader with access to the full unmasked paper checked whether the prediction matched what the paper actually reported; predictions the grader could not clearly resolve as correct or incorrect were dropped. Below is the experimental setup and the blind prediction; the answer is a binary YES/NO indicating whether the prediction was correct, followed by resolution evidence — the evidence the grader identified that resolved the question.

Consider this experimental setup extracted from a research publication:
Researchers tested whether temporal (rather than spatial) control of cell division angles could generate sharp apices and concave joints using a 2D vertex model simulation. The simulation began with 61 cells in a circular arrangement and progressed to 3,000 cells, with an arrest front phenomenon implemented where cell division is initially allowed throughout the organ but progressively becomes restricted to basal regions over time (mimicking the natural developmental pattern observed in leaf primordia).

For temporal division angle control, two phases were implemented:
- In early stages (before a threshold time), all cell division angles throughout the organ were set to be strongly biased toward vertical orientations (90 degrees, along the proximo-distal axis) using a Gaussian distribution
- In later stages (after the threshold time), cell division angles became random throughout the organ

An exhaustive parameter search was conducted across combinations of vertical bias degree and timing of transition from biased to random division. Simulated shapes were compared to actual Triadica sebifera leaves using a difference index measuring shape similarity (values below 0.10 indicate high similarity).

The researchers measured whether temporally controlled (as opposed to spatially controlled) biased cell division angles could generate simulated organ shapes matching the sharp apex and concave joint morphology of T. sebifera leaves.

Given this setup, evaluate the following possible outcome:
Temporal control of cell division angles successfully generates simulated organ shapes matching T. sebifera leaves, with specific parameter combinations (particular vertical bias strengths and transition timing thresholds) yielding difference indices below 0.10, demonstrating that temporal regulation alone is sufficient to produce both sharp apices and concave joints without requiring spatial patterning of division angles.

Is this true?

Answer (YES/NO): NO